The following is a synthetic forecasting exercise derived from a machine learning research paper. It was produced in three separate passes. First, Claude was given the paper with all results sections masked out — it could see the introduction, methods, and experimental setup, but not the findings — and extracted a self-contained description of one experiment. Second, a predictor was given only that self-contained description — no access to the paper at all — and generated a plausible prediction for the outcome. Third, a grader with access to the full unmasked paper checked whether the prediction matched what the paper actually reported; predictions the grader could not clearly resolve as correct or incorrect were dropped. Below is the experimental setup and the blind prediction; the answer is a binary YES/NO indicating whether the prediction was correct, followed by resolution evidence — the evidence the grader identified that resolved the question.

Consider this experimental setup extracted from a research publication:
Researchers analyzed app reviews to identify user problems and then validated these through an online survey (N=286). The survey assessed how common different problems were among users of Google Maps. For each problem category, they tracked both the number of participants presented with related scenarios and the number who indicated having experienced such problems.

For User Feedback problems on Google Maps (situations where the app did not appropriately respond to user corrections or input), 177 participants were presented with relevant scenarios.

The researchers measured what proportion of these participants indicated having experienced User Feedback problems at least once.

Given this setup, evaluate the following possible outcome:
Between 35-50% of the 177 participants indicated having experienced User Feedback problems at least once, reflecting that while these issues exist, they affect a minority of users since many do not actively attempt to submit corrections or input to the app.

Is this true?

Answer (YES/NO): NO